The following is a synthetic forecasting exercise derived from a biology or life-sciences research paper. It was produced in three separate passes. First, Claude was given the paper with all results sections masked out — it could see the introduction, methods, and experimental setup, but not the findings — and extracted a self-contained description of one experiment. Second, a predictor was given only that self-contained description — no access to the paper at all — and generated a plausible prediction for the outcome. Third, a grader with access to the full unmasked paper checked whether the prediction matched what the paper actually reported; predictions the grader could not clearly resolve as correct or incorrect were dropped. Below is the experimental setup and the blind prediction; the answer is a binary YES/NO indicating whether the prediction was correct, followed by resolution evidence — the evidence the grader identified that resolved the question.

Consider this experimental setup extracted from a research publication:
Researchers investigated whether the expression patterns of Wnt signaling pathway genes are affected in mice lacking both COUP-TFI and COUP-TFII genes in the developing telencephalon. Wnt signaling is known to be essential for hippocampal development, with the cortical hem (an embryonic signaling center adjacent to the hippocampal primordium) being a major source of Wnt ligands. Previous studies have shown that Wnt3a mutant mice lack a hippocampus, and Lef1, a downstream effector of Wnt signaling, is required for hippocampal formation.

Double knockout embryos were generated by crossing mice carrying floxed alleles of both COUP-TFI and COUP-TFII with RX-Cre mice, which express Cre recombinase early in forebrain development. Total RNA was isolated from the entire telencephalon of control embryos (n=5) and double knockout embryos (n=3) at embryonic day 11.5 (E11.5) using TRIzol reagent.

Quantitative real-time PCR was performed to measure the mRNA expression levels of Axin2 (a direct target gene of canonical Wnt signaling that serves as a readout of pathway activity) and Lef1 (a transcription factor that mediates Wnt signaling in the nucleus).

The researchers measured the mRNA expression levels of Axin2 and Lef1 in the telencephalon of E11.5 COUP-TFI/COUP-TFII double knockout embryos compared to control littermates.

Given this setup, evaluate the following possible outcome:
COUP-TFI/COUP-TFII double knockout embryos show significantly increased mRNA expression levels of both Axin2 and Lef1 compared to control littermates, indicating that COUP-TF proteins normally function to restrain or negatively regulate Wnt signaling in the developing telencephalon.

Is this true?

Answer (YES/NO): NO